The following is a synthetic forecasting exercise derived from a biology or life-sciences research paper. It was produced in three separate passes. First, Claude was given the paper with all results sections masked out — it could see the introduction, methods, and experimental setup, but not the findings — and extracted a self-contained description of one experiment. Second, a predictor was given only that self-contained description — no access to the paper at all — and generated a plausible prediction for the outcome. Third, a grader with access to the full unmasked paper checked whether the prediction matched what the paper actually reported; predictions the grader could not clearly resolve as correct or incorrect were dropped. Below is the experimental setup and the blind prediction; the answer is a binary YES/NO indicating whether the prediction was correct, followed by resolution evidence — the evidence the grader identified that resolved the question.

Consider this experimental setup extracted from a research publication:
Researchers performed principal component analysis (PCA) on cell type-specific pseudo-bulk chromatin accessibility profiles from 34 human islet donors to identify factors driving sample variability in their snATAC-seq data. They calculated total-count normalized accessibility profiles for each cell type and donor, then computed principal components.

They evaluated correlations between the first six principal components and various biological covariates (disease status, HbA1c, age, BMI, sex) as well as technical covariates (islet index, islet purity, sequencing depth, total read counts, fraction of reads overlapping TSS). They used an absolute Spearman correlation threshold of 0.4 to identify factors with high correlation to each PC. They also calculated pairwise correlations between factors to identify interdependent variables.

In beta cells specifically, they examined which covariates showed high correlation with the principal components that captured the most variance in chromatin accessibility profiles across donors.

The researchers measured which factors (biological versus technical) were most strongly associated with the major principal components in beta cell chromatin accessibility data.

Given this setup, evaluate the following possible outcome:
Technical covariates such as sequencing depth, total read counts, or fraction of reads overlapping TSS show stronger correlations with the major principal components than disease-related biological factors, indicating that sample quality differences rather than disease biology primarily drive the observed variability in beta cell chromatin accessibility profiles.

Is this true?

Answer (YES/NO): YES